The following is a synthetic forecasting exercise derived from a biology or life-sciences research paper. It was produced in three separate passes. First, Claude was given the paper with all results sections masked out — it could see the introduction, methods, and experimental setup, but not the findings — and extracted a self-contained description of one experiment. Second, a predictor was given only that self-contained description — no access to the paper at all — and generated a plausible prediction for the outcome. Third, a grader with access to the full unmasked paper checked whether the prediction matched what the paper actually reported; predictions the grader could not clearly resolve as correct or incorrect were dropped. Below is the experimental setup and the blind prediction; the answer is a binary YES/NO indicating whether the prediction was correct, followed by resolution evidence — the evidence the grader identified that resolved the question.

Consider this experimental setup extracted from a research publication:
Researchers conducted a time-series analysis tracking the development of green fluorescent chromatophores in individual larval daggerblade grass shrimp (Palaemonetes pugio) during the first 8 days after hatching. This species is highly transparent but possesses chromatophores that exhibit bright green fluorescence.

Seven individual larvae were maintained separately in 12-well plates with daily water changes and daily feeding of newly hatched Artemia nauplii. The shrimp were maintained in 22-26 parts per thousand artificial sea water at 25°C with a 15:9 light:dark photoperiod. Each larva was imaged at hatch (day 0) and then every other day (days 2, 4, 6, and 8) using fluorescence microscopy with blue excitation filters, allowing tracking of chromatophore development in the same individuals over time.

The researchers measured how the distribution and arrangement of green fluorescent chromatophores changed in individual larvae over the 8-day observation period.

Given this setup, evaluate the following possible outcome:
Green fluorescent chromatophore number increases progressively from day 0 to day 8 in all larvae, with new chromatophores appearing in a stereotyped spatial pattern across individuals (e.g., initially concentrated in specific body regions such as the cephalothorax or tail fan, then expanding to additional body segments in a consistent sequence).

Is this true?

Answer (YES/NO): NO